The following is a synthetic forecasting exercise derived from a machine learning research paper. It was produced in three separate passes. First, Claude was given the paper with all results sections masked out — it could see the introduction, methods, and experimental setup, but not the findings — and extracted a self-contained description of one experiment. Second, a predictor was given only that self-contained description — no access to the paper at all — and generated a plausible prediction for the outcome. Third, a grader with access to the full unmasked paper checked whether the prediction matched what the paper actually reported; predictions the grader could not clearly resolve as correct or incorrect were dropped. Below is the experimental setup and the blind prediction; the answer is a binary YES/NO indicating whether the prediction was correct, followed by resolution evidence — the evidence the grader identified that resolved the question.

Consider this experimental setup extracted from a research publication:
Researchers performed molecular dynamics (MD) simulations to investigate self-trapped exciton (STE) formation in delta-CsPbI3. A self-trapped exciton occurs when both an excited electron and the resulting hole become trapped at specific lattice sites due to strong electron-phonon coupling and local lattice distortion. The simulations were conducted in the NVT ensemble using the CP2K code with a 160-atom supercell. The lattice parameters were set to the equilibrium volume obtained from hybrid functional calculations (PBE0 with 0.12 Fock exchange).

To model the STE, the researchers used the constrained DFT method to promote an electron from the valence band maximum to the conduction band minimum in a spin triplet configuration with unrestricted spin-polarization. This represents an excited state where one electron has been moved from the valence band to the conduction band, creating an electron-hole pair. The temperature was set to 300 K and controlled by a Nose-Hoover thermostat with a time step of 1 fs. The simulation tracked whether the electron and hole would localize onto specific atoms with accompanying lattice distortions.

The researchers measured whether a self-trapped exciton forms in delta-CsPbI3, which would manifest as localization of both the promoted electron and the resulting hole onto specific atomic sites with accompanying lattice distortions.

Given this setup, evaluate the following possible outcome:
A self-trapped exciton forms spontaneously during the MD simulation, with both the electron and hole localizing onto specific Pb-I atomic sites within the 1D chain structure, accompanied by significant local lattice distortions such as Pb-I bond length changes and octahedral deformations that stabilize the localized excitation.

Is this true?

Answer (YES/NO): NO